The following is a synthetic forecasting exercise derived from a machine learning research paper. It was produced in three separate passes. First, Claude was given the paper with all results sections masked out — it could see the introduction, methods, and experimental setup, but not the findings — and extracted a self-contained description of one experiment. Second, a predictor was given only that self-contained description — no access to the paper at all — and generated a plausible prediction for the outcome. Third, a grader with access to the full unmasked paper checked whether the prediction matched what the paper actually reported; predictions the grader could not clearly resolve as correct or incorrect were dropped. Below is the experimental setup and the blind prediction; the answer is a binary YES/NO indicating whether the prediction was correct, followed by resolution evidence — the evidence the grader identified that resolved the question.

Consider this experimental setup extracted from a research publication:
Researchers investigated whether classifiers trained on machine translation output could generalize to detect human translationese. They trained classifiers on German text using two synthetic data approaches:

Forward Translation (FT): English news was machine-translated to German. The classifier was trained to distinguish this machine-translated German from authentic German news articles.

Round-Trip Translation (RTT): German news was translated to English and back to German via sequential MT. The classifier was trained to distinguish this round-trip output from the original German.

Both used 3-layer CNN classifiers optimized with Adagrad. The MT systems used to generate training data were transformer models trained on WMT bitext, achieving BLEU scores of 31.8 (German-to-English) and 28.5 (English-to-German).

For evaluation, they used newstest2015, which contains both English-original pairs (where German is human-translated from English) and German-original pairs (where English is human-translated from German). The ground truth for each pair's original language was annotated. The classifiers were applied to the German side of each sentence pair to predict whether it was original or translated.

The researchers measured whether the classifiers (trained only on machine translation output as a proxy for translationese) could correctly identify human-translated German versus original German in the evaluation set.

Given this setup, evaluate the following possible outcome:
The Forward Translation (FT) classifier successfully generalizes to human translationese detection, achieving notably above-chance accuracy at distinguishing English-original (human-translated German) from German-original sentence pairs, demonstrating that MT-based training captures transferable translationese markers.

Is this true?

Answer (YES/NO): YES